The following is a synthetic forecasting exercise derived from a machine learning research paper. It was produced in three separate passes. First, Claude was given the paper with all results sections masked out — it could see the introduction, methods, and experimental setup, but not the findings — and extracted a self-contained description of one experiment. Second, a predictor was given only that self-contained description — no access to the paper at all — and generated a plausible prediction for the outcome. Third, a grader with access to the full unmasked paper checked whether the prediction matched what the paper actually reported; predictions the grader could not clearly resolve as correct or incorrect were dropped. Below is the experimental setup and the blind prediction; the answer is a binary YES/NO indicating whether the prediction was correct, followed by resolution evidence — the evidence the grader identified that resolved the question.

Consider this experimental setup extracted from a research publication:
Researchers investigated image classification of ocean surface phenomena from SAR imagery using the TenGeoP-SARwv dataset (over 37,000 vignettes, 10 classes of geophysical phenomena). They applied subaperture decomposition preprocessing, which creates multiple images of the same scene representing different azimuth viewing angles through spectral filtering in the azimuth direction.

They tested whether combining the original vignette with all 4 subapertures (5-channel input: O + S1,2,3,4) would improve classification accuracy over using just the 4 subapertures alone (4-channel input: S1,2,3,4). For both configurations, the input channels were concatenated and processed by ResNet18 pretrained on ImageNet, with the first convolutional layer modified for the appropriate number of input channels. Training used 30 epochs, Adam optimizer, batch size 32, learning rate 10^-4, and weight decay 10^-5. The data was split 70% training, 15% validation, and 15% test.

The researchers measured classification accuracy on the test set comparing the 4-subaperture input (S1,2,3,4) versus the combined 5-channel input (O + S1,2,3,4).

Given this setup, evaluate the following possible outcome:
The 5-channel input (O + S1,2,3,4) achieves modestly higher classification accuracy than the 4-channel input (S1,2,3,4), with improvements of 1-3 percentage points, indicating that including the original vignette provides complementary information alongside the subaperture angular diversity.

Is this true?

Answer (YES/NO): NO